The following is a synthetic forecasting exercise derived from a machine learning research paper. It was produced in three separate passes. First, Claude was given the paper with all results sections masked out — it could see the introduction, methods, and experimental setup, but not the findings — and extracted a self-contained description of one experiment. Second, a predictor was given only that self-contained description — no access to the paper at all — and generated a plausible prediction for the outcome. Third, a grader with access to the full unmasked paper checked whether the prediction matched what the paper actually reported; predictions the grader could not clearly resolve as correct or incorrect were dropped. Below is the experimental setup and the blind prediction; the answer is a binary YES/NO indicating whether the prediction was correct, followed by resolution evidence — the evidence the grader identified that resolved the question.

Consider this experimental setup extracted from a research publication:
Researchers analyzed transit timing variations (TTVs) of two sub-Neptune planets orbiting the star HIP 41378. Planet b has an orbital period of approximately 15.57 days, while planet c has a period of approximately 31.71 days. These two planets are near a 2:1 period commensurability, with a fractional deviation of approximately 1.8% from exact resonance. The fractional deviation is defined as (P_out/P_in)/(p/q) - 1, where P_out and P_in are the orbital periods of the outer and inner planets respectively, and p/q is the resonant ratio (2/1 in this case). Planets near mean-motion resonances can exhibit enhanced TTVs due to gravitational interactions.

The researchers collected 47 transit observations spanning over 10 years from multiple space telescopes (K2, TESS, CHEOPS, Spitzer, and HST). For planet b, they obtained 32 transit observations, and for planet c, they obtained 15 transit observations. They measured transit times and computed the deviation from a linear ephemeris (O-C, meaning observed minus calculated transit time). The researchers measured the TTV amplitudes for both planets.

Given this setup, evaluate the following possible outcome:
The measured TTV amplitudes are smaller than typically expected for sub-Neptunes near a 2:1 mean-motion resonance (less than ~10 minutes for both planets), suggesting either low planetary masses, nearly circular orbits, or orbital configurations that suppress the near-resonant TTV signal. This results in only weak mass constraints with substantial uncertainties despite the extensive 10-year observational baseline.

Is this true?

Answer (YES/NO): NO